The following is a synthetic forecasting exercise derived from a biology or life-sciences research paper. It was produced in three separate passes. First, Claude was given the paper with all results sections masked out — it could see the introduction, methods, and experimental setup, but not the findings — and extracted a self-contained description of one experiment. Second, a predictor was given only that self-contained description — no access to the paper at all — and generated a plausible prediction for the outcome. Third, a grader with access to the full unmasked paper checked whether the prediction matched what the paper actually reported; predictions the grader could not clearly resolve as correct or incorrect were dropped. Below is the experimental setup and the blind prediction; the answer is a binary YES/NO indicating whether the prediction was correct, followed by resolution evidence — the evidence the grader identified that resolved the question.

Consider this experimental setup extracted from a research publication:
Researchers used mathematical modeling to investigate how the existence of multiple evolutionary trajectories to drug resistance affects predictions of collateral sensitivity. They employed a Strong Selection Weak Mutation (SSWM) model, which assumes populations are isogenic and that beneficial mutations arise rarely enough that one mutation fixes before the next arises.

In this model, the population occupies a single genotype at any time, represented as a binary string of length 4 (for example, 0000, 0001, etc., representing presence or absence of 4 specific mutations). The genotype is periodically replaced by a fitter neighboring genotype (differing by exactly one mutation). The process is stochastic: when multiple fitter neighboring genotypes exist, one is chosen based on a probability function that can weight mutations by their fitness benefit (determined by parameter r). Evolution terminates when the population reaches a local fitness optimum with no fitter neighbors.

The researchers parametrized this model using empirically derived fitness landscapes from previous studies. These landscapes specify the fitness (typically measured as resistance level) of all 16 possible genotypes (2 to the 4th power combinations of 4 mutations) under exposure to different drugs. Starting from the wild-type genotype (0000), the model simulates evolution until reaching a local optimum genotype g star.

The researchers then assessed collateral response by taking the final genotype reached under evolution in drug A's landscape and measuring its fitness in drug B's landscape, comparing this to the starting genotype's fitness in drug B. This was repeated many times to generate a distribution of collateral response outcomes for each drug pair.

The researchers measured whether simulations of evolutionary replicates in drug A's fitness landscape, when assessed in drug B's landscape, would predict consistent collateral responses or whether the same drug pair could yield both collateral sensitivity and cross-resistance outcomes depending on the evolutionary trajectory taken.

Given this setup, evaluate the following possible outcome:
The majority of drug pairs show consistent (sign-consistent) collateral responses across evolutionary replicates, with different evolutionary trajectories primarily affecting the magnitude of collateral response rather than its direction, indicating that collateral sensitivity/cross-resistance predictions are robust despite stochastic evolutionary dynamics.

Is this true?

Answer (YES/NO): NO